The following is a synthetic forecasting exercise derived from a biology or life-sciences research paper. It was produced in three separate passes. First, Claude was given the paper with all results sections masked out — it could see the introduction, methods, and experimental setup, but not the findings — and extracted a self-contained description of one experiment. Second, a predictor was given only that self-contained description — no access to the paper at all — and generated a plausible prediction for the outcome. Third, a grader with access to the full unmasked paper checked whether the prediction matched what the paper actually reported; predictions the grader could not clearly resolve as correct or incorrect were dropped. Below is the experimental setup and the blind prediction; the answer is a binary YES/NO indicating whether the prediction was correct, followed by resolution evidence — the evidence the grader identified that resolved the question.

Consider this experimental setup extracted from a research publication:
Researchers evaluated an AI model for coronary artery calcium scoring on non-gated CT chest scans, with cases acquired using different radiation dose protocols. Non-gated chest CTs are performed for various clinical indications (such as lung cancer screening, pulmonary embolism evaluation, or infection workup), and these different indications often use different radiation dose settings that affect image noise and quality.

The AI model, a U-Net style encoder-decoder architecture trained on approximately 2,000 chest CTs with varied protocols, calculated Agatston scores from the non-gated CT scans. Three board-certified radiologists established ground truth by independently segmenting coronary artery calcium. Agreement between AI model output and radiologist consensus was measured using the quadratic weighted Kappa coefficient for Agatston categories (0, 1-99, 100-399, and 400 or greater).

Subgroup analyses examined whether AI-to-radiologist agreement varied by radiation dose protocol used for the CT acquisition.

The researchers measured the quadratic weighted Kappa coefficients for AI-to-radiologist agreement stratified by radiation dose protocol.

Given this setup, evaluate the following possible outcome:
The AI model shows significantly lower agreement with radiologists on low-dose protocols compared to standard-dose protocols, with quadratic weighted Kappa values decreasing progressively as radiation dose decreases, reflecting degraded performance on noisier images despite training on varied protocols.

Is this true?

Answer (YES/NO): NO